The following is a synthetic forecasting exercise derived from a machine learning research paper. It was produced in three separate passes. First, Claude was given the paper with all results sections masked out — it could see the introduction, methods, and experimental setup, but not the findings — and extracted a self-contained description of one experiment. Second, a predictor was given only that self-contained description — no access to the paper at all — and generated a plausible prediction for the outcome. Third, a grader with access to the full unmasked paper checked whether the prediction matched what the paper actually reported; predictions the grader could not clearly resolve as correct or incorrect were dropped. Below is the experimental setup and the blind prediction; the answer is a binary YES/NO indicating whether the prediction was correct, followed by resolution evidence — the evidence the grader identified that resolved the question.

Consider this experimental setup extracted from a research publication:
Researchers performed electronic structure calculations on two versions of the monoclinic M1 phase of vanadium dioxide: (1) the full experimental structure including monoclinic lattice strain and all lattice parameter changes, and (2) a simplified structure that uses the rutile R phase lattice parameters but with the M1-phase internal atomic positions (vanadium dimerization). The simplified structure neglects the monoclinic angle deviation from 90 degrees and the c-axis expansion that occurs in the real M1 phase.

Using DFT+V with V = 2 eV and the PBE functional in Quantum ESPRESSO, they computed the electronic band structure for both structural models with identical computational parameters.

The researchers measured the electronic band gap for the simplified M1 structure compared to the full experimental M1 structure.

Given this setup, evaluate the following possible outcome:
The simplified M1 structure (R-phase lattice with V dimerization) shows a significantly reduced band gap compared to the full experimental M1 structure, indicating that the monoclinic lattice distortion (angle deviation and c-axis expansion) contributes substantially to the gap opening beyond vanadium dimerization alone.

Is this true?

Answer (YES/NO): NO